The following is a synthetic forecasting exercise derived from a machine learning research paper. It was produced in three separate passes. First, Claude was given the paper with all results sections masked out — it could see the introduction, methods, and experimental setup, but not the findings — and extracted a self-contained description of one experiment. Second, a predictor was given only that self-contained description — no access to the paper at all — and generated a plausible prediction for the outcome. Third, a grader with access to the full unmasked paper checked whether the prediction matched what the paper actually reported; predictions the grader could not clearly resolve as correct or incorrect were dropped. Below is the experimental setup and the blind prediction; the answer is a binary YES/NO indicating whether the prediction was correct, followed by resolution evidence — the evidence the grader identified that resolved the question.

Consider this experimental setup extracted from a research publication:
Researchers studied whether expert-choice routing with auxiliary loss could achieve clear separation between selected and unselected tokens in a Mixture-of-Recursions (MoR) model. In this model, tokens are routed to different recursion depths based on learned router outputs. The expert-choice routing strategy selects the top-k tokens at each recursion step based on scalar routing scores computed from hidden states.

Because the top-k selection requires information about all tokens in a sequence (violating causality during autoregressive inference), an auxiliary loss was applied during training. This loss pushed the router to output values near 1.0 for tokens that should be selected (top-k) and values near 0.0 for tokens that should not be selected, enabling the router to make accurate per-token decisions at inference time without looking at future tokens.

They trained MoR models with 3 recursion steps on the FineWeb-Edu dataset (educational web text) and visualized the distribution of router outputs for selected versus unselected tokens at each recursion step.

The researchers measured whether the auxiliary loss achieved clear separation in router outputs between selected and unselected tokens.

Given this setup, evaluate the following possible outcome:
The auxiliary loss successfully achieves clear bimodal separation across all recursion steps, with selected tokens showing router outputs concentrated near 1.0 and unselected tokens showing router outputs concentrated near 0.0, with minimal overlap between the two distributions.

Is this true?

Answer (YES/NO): YES